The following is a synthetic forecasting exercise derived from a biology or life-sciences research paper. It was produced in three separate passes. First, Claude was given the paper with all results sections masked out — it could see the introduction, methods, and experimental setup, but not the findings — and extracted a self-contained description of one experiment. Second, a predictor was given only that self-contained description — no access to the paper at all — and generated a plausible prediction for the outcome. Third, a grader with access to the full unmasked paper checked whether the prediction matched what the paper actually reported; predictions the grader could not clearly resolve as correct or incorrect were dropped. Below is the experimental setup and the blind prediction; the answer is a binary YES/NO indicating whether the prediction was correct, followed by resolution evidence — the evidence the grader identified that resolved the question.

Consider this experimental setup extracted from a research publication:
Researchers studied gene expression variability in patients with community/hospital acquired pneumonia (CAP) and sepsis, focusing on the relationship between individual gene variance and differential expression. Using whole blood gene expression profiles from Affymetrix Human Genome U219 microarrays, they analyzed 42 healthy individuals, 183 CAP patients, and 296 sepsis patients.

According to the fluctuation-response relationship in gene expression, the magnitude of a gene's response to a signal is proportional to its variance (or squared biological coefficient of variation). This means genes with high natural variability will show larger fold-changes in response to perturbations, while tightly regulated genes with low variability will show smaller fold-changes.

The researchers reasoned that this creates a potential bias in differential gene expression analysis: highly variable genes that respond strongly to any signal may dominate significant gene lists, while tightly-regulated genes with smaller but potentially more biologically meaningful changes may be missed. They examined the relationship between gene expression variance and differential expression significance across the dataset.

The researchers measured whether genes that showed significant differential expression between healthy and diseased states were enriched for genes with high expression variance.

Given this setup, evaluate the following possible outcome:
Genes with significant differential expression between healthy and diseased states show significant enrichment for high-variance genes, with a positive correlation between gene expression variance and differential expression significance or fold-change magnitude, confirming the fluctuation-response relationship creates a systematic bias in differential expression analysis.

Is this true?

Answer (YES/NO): YES